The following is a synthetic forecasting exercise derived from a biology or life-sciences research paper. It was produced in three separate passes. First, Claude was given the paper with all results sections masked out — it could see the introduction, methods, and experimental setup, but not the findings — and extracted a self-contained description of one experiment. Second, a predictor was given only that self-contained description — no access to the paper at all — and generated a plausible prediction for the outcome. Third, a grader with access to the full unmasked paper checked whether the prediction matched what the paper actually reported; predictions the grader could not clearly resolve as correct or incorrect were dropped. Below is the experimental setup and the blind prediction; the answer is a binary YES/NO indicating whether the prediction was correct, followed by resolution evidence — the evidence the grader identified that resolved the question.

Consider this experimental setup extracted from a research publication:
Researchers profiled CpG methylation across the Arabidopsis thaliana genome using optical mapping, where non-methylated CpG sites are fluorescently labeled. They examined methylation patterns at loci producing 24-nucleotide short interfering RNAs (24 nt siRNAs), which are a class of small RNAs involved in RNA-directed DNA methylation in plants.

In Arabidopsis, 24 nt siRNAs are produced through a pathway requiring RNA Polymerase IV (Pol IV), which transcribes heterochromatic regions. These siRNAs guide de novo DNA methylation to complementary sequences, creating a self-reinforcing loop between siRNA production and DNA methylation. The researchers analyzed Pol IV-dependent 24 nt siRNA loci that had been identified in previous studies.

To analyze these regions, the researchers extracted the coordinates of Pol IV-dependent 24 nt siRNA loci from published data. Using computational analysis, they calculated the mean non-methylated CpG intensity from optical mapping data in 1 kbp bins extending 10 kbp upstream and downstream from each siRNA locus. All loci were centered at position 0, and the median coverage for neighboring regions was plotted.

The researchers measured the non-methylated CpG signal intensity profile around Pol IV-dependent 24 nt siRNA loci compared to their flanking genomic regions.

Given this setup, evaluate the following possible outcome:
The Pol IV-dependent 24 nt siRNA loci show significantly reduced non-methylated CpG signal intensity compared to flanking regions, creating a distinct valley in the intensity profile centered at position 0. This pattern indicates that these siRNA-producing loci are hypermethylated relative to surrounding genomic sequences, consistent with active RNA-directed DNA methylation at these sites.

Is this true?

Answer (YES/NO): YES